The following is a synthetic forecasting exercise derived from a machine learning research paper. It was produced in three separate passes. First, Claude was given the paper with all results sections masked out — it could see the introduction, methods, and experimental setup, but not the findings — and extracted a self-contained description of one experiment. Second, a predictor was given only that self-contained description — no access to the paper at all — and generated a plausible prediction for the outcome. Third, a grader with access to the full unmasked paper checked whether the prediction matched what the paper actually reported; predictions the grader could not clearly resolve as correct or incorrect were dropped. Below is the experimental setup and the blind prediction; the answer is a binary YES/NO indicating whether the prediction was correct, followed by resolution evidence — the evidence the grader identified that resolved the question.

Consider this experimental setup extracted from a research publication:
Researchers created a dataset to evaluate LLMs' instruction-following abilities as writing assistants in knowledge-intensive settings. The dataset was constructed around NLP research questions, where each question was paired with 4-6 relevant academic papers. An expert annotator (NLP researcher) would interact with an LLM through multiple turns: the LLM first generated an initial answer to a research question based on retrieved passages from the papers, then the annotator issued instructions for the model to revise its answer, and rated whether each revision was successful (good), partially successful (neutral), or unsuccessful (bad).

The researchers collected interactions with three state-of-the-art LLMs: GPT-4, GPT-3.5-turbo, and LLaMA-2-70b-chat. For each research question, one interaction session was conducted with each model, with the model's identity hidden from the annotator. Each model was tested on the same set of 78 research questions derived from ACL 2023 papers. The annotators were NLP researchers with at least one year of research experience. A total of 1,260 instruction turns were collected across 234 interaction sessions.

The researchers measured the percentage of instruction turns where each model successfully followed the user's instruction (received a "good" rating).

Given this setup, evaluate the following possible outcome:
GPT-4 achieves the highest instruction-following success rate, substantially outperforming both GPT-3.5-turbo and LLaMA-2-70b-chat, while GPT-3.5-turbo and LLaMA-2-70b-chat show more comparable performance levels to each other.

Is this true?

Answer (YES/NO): NO